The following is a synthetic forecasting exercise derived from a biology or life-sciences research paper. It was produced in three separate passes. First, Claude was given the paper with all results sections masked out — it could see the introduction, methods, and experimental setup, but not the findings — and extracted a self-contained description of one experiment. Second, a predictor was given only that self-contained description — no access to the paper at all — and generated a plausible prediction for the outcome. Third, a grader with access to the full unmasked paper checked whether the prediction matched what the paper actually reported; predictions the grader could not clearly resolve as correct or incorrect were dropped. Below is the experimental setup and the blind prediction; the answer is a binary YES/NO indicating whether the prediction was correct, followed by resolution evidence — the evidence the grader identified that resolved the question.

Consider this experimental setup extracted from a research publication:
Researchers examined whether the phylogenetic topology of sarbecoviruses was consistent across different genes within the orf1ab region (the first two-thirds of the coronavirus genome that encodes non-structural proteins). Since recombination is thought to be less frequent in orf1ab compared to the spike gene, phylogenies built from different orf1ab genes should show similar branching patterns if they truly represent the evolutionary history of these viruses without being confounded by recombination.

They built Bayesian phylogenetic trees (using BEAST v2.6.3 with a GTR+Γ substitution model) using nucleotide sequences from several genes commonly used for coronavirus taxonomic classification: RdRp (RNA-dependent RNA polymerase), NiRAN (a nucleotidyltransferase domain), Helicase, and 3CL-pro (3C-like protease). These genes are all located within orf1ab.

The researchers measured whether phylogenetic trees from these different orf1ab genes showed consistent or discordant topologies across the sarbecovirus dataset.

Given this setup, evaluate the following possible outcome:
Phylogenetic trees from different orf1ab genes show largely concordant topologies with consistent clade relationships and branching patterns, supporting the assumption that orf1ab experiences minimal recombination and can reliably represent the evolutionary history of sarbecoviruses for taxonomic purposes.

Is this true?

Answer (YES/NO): YES